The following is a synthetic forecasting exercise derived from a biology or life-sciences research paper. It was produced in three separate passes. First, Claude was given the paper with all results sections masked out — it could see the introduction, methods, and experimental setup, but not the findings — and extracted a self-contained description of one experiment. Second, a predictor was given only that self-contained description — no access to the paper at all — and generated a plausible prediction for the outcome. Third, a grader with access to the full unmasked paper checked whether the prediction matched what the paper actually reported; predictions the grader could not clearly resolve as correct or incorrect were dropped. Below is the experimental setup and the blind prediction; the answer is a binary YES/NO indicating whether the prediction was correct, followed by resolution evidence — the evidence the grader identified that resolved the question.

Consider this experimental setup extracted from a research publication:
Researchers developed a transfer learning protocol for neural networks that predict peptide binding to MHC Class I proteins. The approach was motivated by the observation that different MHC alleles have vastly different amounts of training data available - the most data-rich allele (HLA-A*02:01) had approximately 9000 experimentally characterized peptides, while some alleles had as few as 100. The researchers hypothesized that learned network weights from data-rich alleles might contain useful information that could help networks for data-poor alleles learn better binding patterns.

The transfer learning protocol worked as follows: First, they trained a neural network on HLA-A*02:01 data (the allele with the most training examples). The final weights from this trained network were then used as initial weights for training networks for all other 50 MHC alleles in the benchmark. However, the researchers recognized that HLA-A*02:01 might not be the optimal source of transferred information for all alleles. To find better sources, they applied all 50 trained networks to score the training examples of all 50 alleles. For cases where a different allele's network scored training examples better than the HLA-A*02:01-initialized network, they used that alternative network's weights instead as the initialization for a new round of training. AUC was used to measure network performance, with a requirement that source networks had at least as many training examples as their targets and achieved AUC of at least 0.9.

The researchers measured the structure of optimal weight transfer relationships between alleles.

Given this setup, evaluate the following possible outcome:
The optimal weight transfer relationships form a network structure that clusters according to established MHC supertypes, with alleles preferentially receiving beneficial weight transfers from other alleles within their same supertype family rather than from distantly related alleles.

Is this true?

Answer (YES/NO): NO